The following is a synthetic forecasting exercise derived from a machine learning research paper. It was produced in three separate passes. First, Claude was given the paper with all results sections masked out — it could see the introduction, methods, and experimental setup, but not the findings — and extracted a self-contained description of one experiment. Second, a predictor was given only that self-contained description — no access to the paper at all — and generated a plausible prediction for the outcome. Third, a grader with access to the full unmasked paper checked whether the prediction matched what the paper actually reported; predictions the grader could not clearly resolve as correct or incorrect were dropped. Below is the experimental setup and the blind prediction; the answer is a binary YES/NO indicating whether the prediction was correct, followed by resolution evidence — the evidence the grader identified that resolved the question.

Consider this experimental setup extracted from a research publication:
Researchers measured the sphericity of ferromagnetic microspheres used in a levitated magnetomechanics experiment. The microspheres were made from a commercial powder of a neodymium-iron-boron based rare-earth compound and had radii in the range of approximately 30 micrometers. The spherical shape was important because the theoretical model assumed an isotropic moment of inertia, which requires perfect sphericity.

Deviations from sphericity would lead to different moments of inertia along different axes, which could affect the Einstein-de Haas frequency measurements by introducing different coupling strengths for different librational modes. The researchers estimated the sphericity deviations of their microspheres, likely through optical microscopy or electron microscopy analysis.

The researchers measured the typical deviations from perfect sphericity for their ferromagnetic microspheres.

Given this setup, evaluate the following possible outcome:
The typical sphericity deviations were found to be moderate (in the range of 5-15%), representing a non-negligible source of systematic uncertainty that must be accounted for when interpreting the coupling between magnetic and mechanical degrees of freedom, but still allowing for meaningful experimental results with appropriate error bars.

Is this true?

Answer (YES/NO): NO